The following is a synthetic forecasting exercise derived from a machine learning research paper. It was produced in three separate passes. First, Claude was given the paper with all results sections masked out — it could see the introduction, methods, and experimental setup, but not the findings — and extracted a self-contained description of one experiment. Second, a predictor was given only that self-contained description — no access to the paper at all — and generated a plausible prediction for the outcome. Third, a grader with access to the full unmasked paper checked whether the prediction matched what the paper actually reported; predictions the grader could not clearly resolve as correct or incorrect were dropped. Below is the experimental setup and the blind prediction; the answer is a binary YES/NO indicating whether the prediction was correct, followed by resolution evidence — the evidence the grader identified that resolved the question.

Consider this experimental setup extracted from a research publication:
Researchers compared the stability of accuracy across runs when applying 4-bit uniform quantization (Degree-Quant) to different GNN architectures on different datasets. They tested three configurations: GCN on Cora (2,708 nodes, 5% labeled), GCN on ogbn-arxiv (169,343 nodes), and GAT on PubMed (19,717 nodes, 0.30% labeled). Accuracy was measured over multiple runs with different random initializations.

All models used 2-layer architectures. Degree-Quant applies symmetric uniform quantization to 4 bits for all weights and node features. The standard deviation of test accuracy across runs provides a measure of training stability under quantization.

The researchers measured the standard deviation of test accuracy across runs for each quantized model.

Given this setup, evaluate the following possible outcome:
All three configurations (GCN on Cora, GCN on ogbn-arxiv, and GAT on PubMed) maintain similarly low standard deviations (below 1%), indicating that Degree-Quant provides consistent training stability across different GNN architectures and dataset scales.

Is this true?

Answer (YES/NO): NO